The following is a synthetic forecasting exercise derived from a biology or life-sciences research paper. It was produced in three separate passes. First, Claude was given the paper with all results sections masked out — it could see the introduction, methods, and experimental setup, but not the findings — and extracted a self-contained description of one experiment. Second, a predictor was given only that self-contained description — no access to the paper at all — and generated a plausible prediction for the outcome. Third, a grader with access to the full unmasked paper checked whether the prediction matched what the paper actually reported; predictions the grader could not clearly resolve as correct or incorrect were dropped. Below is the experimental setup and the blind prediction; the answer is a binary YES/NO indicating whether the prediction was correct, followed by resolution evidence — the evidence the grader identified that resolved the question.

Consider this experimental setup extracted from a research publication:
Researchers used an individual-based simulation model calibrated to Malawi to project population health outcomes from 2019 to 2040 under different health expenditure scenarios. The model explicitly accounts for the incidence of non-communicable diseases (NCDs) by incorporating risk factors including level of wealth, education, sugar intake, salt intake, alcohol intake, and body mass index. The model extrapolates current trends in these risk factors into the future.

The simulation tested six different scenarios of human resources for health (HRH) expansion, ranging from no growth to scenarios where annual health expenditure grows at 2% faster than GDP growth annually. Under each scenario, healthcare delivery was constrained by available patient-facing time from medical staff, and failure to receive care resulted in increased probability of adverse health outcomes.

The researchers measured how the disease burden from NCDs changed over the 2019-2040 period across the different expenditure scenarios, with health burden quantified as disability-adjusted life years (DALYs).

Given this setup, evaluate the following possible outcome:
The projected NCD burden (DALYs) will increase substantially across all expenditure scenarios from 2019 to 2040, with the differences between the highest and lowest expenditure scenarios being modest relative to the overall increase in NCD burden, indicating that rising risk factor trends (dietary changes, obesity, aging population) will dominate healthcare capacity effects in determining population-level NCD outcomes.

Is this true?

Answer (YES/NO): YES